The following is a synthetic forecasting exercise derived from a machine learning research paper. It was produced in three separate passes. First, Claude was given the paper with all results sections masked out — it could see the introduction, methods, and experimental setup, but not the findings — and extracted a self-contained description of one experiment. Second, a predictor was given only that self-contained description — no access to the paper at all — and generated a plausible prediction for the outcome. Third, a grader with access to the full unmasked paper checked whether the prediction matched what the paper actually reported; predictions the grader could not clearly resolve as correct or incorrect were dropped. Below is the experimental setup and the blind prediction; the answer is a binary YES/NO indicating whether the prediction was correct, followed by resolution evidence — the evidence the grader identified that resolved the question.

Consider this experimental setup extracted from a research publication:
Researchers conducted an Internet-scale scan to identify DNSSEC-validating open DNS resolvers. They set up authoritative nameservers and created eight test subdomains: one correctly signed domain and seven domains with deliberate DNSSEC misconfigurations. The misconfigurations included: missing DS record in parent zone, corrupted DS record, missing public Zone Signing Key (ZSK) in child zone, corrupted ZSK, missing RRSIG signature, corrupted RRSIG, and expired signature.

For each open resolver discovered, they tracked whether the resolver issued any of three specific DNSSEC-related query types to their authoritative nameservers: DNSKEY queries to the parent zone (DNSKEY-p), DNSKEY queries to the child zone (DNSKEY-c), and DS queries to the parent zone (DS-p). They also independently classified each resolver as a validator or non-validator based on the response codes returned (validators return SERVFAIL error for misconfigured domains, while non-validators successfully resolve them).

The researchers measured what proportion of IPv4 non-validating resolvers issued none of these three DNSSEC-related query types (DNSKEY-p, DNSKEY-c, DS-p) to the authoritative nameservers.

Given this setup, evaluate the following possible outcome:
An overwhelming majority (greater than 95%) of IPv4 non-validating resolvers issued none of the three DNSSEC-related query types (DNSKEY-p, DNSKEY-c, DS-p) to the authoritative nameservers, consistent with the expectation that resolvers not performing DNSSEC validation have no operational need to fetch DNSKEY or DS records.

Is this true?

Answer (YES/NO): YES